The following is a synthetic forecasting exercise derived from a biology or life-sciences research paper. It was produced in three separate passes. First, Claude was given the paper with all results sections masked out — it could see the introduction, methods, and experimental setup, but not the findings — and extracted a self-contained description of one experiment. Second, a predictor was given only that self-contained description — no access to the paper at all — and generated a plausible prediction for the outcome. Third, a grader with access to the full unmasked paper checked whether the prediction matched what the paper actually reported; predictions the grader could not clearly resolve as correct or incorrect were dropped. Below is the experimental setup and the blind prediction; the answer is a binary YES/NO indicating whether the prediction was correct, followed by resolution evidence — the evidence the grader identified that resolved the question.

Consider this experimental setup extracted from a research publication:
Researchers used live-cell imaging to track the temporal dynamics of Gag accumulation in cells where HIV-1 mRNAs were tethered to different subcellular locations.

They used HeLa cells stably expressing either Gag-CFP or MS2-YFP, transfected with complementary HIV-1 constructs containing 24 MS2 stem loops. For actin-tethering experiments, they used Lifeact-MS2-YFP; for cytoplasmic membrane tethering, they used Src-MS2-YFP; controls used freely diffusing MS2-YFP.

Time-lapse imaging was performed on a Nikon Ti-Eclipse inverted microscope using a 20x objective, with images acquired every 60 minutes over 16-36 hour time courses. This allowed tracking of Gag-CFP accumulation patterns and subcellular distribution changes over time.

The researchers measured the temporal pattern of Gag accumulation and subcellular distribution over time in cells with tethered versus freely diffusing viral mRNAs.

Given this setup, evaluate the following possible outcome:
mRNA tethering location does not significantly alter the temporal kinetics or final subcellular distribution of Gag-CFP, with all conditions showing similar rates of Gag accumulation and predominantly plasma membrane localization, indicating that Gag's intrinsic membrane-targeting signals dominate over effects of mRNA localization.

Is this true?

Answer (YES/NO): NO